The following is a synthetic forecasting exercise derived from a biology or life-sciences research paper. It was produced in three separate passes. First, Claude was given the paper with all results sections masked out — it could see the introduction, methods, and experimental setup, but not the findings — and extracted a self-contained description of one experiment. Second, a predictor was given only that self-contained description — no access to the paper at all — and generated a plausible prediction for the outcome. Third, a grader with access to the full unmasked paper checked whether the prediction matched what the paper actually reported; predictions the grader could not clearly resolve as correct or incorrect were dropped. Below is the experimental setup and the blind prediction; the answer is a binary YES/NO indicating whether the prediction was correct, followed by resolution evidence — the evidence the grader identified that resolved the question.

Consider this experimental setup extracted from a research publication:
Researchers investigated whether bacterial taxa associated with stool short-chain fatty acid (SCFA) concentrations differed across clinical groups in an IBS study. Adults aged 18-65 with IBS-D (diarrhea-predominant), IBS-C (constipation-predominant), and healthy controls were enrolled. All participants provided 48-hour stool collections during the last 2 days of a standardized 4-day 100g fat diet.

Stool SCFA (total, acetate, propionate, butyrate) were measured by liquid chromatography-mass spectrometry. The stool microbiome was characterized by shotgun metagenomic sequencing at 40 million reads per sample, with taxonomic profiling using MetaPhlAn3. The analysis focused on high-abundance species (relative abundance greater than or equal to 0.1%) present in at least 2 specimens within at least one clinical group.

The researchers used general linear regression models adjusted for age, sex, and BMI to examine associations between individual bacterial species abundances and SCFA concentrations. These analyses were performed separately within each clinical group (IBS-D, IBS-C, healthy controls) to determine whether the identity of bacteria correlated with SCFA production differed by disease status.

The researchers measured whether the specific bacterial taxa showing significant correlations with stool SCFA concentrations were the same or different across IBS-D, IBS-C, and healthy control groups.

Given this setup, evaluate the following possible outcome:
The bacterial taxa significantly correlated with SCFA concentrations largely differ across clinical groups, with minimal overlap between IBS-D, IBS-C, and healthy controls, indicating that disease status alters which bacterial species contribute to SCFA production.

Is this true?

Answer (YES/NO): YES